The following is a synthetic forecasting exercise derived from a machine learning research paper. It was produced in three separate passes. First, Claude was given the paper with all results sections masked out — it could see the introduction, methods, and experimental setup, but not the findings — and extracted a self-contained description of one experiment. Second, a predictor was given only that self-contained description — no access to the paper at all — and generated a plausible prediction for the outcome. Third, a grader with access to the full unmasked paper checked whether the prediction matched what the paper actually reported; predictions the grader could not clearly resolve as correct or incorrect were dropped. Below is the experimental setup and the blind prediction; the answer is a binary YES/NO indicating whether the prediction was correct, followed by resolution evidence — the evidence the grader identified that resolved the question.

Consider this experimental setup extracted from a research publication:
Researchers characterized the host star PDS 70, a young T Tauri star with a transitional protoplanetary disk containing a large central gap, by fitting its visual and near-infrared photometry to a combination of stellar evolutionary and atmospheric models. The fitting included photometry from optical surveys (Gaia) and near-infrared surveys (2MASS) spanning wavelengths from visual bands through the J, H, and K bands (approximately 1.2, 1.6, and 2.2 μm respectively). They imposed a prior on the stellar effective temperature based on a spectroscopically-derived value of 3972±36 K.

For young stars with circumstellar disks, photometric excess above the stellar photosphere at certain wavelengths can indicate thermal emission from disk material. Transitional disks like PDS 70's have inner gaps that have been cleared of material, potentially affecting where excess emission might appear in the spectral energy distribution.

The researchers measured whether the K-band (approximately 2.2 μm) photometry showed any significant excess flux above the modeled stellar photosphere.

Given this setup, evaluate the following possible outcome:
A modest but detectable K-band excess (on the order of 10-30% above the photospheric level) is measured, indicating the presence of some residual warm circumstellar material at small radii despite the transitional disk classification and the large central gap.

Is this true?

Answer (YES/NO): YES